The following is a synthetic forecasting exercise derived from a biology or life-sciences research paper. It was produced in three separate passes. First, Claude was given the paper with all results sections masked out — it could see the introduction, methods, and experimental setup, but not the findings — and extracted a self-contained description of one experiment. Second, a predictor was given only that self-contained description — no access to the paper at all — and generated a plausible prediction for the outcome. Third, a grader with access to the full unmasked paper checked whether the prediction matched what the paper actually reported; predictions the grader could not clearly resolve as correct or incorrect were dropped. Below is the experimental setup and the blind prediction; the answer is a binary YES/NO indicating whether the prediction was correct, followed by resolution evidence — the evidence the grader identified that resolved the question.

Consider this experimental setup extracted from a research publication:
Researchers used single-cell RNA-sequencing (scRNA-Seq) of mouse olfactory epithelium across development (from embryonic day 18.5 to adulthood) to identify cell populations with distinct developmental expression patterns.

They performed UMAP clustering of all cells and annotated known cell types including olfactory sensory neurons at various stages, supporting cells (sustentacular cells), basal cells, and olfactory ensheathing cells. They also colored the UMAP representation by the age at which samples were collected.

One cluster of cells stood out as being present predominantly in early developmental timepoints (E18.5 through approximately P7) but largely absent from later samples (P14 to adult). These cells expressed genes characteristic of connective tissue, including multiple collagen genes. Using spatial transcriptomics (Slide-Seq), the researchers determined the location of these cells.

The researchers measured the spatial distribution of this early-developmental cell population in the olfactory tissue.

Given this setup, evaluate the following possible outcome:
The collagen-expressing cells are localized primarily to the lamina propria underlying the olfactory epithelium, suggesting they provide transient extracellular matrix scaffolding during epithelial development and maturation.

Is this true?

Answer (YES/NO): YES